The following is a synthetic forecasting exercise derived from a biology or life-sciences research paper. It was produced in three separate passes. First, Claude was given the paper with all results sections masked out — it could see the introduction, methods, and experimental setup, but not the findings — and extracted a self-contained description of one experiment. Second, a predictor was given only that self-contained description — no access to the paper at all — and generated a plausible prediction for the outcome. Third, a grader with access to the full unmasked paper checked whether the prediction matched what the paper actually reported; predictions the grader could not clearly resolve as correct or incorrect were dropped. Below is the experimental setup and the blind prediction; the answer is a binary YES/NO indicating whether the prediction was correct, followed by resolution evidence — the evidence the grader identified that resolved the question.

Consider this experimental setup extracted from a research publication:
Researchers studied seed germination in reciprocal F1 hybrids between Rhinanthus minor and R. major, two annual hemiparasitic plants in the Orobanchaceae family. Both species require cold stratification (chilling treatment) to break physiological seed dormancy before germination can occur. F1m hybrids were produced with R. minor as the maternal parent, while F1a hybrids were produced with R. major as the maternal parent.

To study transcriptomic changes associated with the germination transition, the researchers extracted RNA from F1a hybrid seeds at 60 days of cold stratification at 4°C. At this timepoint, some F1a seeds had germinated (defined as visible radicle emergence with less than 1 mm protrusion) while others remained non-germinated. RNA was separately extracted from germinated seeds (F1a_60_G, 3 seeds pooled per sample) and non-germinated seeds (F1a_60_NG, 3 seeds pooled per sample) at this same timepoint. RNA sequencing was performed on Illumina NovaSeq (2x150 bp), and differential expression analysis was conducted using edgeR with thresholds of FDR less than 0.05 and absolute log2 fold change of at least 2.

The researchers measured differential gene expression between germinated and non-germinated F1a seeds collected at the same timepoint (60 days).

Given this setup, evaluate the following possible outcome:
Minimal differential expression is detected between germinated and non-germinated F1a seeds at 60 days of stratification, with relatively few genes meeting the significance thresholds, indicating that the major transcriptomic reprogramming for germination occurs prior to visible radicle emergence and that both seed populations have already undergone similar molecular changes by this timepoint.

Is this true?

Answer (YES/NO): NO